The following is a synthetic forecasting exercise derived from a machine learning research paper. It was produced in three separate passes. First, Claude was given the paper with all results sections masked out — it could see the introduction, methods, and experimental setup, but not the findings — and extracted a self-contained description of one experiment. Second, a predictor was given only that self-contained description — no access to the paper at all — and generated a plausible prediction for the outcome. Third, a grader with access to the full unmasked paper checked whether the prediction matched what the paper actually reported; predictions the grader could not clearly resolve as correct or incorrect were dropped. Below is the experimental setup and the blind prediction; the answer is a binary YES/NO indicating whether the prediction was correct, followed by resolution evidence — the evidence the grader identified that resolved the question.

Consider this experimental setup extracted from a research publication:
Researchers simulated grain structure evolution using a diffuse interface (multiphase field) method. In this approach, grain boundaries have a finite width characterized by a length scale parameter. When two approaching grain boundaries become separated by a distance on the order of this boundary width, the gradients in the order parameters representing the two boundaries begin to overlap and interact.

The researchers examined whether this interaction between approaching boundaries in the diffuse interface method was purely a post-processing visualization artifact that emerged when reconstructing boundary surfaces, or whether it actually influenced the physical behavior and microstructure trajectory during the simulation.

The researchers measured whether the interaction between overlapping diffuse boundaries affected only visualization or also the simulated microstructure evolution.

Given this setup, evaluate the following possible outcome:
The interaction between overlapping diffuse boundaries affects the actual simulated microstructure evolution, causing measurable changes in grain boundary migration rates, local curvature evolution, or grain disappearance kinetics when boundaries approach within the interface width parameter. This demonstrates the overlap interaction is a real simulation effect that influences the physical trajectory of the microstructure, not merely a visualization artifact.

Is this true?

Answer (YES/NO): YES